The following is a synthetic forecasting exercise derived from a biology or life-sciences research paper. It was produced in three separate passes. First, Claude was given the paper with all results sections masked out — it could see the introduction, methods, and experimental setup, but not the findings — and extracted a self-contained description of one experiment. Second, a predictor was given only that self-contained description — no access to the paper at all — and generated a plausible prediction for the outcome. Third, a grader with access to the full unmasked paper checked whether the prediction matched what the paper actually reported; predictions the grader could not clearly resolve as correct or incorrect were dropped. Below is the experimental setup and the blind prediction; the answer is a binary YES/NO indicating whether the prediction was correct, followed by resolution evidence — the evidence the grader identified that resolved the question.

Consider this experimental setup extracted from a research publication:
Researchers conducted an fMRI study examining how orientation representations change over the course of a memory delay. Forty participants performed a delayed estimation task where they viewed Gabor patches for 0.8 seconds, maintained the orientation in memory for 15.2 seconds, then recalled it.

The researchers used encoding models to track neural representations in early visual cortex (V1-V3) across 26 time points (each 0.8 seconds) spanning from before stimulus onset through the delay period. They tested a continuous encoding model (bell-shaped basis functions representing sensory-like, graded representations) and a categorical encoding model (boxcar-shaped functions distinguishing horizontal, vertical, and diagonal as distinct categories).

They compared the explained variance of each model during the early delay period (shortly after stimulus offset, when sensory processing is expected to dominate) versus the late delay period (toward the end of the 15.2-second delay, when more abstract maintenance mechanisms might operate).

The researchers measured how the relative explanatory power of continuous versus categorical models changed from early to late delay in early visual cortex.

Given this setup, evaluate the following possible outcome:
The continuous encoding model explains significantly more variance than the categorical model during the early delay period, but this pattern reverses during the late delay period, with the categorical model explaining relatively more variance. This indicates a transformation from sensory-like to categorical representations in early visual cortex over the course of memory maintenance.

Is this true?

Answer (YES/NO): NO